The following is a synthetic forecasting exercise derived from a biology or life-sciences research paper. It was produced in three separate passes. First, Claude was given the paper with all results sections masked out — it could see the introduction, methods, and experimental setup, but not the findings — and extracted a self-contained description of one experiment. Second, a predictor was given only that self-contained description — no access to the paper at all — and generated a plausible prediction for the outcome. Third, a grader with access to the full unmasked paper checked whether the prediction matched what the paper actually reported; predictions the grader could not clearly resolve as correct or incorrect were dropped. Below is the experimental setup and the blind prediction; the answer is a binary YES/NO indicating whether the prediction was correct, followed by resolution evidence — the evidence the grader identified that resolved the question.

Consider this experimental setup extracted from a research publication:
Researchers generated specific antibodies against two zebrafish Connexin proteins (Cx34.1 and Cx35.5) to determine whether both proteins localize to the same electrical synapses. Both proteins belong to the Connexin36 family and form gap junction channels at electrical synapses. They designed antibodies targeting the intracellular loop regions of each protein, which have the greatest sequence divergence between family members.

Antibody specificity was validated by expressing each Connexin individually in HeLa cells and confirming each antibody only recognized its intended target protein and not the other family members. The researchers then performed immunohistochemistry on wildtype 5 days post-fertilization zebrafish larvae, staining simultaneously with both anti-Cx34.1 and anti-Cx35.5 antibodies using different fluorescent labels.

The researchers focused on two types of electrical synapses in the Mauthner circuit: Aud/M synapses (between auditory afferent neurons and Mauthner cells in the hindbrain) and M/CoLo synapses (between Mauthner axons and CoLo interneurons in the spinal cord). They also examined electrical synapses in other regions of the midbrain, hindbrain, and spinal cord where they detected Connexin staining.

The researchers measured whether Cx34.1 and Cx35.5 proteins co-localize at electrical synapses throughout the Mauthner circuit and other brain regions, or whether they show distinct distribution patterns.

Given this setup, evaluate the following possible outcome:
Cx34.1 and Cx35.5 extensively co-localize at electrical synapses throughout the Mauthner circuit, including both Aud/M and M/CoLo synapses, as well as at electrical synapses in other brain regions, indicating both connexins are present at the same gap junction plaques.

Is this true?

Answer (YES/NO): YES